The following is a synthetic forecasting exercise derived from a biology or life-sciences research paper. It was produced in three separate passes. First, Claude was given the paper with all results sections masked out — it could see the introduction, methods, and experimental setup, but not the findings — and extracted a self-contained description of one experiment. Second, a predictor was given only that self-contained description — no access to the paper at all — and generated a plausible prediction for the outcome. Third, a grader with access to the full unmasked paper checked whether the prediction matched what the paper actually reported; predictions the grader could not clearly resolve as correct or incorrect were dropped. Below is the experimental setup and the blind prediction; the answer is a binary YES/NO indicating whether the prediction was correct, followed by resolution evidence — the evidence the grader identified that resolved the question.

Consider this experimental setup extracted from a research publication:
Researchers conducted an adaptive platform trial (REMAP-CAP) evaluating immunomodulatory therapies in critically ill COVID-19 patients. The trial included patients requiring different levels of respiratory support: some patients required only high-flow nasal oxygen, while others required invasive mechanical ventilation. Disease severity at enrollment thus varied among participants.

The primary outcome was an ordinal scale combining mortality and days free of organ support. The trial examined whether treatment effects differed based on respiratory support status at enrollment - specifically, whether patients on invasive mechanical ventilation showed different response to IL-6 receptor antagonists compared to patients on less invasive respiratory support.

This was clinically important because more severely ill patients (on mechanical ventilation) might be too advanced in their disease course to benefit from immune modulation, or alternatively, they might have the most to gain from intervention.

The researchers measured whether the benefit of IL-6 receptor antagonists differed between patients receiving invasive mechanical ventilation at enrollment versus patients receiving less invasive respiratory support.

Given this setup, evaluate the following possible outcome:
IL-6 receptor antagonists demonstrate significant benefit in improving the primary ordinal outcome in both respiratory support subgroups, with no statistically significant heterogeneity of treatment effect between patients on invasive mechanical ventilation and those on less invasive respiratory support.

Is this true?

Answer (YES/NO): YES